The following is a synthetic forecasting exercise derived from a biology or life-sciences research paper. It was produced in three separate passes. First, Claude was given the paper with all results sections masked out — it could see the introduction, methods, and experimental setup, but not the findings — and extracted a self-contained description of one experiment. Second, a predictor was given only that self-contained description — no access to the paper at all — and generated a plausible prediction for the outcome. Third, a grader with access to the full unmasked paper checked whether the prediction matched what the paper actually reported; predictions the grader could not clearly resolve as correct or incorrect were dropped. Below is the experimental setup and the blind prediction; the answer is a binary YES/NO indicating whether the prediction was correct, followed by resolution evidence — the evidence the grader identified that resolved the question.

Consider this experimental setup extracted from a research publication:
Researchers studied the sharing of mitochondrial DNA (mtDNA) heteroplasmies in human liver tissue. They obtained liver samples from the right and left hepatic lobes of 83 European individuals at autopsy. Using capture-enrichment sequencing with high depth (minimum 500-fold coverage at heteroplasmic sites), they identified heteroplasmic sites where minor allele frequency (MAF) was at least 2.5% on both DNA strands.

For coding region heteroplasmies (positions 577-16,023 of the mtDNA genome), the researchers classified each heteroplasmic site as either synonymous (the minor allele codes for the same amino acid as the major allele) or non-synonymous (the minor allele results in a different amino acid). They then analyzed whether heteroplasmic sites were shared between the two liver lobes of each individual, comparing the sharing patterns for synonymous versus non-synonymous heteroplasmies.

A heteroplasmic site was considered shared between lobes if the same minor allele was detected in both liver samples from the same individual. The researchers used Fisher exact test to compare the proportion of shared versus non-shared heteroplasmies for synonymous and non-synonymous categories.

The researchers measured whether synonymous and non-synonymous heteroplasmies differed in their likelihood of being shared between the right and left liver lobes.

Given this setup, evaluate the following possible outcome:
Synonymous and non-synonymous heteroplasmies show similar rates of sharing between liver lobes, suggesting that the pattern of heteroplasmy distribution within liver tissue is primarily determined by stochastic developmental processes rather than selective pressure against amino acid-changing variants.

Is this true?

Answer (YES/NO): NO